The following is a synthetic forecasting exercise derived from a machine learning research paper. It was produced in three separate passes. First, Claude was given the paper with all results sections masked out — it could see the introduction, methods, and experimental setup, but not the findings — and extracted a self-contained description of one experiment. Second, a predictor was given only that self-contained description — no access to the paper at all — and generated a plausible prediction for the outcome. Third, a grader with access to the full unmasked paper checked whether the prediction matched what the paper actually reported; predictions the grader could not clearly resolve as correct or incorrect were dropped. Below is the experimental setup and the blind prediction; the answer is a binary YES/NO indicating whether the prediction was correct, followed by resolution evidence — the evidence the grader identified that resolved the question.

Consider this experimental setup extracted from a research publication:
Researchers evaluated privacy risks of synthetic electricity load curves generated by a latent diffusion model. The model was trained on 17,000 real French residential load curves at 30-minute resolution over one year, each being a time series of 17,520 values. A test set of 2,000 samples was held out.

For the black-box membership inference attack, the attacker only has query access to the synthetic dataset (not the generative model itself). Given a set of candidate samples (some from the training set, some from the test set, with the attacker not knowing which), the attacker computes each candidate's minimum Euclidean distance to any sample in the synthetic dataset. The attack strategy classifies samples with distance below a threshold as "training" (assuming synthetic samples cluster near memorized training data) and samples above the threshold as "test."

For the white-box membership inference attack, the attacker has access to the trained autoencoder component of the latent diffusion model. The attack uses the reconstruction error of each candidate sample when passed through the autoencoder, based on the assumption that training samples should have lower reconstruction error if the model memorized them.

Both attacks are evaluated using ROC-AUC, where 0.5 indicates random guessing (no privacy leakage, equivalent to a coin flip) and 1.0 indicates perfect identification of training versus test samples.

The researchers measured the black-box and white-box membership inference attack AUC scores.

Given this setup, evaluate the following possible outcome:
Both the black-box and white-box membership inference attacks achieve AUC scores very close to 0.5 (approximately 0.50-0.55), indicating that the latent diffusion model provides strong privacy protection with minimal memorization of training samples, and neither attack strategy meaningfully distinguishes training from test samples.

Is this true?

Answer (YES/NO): YES